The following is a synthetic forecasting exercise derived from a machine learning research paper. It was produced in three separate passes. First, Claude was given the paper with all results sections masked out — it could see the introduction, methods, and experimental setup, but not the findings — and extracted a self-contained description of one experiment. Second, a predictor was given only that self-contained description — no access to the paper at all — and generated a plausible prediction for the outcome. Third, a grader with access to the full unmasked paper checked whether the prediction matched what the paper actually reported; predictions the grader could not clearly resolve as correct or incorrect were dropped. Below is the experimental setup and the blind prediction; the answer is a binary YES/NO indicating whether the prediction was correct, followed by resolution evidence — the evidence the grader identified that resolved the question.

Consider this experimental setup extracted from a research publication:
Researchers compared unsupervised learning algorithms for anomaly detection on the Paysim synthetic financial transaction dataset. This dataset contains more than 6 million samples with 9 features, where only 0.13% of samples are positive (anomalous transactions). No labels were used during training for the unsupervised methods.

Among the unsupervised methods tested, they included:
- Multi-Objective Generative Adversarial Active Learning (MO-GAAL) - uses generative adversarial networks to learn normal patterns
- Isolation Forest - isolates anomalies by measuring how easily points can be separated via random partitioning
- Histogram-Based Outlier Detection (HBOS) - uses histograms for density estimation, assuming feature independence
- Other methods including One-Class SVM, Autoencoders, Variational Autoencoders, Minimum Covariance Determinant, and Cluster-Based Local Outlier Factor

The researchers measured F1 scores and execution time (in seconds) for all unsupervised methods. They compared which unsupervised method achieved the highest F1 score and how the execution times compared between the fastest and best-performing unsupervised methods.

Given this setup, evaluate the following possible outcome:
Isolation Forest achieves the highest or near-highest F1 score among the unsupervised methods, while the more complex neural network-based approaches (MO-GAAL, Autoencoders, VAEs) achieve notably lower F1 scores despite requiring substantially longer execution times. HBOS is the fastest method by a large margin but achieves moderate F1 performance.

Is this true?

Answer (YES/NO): NO